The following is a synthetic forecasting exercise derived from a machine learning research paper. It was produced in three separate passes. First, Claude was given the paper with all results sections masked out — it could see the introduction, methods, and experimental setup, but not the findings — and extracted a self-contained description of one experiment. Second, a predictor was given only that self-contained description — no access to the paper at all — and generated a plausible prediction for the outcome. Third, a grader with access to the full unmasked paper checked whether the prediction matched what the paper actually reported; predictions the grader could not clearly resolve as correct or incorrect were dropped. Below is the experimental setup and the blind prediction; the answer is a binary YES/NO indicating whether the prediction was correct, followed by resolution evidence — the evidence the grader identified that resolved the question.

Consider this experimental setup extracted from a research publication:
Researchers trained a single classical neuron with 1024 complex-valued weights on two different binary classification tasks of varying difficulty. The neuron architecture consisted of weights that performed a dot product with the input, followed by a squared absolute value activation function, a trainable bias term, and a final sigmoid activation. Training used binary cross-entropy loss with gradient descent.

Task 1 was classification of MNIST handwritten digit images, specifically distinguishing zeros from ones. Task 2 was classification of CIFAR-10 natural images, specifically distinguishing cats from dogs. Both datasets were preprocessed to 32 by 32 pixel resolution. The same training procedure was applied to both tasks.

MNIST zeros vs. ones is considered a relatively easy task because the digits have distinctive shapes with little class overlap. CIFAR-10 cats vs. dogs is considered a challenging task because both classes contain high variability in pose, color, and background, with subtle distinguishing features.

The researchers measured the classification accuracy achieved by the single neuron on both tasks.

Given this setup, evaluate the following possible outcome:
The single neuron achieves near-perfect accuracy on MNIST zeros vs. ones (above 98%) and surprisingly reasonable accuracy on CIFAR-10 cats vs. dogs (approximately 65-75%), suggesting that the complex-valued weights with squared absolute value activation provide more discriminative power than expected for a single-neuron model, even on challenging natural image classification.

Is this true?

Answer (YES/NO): NO